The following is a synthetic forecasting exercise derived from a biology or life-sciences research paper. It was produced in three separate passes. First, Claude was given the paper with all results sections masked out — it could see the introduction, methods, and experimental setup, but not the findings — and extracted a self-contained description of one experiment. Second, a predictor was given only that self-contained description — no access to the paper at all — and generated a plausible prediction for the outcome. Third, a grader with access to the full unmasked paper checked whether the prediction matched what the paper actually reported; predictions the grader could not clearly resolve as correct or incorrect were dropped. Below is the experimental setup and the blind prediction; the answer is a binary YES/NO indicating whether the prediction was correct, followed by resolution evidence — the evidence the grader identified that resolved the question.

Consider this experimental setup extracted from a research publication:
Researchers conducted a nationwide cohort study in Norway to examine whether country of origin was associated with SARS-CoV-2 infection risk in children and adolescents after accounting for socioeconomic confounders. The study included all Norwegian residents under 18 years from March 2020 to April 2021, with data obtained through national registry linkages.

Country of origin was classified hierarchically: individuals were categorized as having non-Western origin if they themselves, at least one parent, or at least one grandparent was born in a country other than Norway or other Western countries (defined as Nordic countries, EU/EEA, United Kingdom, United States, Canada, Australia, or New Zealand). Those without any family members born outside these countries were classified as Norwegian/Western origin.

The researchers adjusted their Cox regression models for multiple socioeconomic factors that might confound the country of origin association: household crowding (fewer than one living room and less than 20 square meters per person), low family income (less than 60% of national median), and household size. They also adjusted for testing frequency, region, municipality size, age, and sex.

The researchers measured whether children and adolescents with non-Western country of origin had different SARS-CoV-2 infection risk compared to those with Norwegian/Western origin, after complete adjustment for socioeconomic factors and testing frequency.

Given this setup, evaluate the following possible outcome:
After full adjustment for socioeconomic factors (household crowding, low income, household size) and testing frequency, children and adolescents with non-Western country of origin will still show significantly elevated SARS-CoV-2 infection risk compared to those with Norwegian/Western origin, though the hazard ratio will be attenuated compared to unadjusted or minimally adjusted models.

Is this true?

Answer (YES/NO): NO